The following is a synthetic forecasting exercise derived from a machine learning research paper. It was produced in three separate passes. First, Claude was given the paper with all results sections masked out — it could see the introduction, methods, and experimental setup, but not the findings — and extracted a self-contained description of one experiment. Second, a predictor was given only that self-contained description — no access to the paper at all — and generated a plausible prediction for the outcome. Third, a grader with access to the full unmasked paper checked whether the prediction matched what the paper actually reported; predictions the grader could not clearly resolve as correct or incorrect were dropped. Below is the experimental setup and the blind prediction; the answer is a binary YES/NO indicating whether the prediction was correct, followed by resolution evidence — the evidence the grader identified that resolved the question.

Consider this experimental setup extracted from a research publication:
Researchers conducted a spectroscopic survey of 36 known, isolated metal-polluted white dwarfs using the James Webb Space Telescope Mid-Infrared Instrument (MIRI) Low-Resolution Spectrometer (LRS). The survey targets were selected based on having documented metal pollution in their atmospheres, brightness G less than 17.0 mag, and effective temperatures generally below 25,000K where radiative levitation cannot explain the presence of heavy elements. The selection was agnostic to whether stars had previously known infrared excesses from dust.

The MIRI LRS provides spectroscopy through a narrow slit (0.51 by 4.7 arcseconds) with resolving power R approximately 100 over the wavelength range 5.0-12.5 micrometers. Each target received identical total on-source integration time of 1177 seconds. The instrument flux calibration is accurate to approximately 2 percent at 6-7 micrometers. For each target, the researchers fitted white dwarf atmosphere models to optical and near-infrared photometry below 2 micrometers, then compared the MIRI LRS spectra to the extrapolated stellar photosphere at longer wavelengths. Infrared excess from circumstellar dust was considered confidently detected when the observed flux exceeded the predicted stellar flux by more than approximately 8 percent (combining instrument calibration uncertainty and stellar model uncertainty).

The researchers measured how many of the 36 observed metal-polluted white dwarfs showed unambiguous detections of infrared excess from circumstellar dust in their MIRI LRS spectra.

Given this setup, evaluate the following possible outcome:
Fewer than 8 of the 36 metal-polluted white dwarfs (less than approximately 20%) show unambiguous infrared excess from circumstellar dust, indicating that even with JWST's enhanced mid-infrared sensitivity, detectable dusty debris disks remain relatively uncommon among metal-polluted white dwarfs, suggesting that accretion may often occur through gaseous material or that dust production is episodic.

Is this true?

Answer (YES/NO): NO